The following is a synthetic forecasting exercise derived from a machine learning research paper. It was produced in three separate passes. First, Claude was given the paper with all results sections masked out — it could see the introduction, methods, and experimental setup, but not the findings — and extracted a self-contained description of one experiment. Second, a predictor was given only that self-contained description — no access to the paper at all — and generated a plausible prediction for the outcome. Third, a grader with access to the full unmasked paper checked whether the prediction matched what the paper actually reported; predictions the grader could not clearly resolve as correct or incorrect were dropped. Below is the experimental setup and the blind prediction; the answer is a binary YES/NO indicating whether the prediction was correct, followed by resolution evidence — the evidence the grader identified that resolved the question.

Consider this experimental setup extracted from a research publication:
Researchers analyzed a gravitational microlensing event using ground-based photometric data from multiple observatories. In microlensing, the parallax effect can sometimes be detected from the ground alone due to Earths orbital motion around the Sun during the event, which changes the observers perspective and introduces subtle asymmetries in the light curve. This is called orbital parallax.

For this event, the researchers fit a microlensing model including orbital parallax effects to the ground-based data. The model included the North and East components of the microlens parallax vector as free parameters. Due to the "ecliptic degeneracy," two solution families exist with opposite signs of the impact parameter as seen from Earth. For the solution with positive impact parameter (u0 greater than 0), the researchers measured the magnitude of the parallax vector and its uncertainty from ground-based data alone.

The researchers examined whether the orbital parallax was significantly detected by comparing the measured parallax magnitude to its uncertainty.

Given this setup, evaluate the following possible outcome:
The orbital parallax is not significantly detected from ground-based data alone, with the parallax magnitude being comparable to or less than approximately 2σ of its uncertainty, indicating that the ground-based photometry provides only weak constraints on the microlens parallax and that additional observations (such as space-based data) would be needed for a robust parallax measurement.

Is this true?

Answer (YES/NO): YES